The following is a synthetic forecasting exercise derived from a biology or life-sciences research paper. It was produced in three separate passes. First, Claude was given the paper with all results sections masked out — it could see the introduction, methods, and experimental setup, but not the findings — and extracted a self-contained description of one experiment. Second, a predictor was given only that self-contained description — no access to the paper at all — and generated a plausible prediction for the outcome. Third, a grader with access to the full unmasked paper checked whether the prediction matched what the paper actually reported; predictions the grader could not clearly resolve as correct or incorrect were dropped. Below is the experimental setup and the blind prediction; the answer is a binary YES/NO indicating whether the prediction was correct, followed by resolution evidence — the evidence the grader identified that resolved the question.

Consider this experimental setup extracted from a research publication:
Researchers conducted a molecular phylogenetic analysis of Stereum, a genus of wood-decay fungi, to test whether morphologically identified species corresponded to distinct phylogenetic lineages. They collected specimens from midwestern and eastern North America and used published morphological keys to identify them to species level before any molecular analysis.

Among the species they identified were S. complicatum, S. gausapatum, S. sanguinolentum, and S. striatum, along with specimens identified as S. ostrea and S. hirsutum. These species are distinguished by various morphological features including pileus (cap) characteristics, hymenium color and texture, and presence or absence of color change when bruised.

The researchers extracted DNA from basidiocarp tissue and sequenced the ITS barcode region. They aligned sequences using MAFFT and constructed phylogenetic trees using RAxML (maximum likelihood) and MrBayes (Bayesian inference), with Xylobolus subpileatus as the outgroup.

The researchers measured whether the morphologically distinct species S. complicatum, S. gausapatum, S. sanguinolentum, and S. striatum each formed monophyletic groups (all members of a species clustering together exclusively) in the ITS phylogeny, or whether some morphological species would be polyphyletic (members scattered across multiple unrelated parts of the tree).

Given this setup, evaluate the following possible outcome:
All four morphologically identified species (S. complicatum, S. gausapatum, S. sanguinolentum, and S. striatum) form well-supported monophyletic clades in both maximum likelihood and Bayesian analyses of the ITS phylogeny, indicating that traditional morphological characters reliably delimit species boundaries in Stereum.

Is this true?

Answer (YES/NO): NO